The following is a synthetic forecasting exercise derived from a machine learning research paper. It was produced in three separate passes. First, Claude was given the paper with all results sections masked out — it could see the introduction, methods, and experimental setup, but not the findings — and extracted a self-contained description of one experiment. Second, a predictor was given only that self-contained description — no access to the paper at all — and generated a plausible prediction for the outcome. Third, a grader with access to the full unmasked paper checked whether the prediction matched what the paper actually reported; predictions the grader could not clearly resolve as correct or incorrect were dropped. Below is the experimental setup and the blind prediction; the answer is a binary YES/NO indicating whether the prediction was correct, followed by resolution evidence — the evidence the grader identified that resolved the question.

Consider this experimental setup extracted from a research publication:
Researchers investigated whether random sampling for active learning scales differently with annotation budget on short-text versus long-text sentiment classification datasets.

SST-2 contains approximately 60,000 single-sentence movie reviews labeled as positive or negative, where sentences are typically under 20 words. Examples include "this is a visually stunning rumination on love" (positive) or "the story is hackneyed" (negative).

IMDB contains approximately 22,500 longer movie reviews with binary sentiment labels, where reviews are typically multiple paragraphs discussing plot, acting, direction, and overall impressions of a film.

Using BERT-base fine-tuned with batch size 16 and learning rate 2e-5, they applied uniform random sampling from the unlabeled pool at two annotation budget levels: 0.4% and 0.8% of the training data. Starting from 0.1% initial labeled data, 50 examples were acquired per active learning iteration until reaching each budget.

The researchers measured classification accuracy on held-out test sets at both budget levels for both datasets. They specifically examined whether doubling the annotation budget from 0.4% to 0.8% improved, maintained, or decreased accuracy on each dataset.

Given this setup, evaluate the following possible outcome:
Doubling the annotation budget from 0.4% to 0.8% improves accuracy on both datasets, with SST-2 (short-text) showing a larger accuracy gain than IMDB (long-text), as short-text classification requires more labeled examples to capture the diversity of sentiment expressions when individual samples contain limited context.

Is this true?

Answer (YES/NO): NO